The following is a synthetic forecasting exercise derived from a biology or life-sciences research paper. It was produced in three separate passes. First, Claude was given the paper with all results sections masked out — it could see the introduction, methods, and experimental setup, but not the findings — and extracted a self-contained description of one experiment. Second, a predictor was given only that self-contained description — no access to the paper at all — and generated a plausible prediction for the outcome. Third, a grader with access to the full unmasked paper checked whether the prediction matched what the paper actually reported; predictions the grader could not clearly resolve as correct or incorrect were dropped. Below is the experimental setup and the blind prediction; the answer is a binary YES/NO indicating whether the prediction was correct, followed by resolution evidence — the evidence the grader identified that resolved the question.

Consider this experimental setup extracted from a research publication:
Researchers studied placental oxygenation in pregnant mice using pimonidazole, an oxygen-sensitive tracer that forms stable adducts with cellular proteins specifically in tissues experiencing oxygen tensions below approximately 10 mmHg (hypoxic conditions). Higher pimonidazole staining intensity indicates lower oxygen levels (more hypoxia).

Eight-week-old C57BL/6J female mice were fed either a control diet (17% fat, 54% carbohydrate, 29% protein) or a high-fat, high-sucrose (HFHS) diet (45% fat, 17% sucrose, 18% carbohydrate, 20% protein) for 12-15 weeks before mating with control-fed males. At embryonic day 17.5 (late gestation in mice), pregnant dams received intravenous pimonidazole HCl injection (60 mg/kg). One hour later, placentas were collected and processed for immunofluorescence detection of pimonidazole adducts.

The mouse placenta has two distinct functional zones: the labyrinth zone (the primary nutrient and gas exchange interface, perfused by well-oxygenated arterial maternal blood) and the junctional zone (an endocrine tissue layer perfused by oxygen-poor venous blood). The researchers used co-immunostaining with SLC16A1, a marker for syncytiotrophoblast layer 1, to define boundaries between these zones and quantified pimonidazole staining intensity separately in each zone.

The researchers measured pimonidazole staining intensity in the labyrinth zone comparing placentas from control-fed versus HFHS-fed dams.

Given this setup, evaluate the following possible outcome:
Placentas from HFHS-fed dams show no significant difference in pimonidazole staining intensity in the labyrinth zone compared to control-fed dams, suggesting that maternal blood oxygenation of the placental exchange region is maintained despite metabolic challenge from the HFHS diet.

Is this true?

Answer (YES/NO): NO